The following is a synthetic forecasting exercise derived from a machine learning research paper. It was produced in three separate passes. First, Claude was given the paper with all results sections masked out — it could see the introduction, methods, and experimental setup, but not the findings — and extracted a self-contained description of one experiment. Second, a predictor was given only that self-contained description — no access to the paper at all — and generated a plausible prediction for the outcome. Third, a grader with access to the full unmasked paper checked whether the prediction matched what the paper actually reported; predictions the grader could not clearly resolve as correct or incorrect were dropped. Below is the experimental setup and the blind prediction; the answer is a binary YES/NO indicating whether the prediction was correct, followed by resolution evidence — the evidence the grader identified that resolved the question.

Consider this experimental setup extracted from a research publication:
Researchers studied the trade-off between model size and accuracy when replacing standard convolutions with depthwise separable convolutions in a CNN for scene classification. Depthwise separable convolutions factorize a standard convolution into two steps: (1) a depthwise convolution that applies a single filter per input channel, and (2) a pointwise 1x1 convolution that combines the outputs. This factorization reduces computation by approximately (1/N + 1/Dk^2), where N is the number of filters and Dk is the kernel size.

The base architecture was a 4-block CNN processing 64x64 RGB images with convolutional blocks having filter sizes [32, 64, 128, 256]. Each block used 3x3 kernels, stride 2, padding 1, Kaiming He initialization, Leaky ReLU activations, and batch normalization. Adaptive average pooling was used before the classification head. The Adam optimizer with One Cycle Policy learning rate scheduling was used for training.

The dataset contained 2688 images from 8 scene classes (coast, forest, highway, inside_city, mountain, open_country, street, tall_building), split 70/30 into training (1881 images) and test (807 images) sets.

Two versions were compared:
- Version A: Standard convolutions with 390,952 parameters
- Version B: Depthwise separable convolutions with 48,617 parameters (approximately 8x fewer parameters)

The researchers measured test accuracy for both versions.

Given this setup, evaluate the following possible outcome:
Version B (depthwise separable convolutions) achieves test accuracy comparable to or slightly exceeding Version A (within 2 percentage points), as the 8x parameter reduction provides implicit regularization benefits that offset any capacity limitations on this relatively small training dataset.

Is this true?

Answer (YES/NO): NO